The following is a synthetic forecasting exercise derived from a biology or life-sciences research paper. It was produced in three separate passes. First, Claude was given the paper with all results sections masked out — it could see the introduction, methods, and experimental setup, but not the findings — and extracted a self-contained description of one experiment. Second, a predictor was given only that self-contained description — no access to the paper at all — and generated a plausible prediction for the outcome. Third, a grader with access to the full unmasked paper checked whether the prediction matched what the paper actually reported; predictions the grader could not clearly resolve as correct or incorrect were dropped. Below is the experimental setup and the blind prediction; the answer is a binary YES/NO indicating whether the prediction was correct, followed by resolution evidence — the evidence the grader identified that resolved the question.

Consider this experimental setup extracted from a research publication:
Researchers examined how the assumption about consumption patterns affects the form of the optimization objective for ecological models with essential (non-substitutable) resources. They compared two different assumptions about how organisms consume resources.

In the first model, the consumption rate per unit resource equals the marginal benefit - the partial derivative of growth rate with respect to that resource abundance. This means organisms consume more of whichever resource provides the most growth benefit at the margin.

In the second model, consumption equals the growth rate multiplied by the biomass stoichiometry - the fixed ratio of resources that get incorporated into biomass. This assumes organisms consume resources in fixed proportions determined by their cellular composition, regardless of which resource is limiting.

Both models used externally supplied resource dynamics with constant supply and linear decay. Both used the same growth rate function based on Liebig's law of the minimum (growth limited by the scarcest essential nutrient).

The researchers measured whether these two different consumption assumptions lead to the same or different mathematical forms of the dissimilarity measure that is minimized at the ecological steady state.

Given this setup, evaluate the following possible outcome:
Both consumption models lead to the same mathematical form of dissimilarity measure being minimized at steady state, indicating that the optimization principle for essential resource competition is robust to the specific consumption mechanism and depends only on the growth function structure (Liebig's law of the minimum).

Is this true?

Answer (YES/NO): NO